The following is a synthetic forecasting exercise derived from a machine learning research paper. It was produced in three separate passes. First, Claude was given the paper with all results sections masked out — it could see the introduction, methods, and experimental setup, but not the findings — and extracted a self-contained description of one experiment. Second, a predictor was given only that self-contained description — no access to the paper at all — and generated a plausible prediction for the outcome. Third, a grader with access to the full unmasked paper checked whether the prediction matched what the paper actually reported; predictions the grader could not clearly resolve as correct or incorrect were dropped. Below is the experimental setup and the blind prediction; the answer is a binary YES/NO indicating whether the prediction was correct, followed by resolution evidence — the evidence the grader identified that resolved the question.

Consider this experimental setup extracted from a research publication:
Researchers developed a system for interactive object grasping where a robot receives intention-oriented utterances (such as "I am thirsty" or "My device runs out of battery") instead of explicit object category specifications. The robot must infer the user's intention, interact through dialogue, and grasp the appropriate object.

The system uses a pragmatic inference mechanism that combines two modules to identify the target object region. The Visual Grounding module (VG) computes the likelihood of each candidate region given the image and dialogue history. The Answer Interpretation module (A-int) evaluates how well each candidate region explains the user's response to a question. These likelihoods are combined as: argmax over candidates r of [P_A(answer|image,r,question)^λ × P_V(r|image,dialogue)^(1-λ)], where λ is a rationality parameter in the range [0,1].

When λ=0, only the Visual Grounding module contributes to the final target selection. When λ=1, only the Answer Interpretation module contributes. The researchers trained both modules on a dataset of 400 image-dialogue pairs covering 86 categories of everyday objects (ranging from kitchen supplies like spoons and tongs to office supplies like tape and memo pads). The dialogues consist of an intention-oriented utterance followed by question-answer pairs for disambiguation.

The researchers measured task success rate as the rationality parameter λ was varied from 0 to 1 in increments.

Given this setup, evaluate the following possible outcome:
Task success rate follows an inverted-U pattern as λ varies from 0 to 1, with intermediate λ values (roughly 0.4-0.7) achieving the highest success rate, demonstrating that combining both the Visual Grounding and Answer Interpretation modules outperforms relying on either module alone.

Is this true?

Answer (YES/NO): NO